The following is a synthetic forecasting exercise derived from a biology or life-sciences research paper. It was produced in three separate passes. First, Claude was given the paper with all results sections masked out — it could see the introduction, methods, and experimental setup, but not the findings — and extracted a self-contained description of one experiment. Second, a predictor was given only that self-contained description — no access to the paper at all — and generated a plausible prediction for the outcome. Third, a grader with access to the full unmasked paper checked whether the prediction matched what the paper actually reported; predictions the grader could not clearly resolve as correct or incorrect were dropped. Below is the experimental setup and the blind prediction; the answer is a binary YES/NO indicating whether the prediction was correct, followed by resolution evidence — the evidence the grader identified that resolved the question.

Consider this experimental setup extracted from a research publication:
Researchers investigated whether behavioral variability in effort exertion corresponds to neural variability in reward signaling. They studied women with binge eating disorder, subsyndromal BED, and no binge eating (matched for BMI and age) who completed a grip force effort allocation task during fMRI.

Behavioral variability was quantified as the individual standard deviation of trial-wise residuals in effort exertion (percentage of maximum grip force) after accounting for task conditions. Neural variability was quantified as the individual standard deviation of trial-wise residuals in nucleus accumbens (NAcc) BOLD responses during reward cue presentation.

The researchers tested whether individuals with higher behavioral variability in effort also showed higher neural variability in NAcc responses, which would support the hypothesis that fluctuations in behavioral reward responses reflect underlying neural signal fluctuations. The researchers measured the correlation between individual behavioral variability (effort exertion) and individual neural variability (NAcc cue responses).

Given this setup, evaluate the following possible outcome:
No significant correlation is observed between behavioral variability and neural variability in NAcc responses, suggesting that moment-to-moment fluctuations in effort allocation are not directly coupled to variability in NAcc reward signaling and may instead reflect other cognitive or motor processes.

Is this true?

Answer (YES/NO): YES